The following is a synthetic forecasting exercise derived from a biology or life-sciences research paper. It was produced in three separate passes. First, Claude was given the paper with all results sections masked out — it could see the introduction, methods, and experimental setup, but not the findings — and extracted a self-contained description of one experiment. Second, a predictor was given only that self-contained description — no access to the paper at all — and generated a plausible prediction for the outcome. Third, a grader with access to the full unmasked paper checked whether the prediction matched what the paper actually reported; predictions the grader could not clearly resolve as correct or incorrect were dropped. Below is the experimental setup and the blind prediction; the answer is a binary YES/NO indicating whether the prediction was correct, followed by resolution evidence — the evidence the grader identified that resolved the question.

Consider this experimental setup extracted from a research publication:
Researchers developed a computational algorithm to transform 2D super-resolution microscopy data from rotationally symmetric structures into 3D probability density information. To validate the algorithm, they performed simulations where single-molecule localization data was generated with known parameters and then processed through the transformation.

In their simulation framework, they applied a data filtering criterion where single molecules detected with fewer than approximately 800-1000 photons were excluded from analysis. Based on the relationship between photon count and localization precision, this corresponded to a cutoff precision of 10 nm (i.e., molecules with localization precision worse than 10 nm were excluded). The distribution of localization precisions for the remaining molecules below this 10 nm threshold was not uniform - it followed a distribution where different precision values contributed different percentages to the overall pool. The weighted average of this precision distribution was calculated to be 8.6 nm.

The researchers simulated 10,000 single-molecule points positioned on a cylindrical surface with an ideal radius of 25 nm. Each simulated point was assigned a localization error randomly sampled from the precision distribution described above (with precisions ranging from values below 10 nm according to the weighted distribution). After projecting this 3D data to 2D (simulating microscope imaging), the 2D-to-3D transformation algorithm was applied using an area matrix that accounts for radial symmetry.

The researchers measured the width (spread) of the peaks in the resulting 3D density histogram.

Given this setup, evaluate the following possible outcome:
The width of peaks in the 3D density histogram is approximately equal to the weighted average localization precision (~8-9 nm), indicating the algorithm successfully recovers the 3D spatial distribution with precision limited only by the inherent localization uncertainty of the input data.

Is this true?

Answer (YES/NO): YES